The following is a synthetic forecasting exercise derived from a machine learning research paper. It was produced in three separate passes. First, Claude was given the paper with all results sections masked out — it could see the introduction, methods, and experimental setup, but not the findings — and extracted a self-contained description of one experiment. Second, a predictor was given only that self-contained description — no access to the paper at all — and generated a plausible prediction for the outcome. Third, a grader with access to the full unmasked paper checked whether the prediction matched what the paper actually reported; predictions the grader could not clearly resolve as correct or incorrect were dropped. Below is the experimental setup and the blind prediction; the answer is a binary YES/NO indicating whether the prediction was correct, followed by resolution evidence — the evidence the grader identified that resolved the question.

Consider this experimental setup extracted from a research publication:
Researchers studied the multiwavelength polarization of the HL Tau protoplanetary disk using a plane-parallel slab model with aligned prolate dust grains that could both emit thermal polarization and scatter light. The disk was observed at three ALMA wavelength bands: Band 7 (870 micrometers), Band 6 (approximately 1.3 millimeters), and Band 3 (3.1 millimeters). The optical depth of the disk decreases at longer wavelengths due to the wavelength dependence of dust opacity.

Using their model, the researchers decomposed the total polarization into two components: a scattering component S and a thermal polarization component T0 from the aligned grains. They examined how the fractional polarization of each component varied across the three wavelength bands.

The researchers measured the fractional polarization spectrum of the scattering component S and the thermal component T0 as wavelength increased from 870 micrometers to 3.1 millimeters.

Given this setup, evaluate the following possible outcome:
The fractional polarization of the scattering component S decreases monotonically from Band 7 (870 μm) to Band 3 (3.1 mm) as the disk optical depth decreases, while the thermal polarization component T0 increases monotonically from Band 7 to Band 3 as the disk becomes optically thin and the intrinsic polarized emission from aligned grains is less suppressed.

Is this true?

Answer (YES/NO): NO